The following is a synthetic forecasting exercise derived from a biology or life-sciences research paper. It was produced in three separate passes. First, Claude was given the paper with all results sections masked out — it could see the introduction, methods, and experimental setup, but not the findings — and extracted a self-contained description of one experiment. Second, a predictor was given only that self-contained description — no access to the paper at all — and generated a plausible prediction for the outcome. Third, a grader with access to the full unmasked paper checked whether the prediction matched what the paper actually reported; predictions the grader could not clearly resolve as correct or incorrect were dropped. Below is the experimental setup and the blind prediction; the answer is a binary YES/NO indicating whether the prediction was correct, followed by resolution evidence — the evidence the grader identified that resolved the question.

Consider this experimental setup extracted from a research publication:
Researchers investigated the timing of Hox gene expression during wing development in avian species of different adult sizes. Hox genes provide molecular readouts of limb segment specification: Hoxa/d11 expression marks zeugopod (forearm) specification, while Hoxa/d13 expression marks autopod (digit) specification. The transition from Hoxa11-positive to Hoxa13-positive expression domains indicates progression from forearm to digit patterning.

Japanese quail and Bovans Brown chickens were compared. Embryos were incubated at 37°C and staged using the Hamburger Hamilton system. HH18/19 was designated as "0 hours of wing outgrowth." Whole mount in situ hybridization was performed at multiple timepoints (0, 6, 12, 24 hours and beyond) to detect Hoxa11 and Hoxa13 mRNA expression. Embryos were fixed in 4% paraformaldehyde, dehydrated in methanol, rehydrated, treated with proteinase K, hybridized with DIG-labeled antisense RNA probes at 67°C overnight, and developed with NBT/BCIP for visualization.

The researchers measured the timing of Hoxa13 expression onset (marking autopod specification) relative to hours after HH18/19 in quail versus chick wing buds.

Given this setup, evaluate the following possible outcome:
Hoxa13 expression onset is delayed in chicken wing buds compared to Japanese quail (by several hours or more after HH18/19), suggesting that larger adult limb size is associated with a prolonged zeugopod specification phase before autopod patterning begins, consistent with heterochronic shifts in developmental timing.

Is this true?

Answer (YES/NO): YES